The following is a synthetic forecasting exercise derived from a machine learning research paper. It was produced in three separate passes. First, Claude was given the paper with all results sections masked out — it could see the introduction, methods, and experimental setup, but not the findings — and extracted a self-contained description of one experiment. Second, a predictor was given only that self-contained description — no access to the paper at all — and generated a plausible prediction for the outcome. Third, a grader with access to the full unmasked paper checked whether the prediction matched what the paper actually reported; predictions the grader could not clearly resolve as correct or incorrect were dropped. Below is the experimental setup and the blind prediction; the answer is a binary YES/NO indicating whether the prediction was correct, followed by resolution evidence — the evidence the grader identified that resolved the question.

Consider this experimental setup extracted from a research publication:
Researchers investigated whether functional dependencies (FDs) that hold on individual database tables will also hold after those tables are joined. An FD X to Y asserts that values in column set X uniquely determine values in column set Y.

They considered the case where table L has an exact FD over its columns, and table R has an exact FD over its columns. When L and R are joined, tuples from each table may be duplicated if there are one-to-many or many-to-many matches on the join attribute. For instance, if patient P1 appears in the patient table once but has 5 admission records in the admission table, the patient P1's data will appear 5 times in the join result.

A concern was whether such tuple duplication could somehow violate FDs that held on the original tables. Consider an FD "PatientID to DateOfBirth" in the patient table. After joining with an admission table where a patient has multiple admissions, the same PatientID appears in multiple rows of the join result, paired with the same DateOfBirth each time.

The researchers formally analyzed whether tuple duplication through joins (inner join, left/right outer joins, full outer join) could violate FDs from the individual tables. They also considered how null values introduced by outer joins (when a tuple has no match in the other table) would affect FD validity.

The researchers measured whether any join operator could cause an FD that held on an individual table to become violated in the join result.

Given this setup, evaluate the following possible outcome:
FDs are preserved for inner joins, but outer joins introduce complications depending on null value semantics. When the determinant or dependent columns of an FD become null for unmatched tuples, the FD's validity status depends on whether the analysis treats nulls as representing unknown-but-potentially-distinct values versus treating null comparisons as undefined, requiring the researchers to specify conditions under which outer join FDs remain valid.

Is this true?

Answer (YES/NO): NO